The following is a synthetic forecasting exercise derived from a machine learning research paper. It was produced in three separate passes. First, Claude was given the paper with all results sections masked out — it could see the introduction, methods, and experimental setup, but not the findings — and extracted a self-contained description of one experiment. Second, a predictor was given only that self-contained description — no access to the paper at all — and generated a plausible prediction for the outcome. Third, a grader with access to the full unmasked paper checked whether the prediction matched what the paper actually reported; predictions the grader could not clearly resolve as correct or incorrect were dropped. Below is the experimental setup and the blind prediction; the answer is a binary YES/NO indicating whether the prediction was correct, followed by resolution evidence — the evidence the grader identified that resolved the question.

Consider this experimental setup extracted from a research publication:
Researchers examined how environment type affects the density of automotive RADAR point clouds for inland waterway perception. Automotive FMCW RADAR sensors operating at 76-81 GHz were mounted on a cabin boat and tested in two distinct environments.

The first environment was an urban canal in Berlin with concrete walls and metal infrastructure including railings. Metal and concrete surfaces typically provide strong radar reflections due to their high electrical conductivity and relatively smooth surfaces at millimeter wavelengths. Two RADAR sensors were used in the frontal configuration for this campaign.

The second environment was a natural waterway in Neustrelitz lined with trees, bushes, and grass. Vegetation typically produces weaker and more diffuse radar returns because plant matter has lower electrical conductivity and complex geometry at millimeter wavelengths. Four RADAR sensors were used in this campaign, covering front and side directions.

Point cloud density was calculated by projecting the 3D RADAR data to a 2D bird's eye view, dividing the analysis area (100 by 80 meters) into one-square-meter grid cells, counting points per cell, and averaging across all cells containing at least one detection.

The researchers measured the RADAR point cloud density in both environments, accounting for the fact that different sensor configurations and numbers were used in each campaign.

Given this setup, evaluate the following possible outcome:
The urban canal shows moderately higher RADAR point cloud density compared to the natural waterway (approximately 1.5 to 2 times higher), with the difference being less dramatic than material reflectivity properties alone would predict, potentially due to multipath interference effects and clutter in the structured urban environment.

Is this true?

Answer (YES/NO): NO